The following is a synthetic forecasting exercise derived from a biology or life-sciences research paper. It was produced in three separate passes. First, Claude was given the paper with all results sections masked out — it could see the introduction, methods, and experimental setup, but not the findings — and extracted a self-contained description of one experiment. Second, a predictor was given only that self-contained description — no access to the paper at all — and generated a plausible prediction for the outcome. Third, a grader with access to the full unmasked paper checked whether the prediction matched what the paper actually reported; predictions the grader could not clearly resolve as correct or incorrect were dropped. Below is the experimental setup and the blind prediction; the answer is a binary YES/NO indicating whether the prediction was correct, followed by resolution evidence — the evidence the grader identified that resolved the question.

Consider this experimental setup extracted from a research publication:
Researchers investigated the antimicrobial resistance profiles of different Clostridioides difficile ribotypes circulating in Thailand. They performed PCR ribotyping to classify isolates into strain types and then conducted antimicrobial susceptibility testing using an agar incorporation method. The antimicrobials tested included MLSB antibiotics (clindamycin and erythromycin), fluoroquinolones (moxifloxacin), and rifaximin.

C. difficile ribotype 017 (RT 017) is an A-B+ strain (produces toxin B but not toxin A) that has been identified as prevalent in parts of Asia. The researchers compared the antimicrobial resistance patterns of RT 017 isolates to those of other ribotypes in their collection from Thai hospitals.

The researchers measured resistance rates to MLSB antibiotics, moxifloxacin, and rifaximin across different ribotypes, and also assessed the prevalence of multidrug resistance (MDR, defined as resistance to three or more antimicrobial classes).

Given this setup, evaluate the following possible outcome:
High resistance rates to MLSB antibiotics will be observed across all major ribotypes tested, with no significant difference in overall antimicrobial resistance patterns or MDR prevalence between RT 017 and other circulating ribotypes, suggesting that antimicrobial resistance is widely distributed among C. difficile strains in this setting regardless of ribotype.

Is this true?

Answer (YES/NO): NO